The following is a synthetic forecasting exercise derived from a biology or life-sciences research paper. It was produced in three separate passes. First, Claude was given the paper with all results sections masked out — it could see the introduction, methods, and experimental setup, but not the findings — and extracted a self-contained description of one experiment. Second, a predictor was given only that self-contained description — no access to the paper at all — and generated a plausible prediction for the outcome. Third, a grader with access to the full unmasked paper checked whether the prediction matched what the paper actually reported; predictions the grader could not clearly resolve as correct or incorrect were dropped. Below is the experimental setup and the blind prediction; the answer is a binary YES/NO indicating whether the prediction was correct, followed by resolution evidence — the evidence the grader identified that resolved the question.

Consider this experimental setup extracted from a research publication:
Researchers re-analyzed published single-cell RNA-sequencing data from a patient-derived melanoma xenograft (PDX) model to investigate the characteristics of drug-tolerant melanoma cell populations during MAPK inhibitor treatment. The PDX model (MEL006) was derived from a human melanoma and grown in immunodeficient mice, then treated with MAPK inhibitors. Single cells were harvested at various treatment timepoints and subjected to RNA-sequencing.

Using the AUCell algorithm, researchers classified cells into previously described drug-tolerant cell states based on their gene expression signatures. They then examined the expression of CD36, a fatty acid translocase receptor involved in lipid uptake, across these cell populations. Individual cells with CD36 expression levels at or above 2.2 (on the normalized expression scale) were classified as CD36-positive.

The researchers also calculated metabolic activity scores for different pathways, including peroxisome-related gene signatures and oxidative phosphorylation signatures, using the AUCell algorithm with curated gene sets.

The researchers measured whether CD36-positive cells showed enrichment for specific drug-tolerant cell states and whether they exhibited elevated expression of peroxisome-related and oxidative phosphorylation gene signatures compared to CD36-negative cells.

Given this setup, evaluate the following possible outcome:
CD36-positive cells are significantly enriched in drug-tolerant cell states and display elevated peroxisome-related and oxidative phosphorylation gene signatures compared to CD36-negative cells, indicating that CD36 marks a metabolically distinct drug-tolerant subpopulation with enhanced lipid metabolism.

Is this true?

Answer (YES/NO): NO